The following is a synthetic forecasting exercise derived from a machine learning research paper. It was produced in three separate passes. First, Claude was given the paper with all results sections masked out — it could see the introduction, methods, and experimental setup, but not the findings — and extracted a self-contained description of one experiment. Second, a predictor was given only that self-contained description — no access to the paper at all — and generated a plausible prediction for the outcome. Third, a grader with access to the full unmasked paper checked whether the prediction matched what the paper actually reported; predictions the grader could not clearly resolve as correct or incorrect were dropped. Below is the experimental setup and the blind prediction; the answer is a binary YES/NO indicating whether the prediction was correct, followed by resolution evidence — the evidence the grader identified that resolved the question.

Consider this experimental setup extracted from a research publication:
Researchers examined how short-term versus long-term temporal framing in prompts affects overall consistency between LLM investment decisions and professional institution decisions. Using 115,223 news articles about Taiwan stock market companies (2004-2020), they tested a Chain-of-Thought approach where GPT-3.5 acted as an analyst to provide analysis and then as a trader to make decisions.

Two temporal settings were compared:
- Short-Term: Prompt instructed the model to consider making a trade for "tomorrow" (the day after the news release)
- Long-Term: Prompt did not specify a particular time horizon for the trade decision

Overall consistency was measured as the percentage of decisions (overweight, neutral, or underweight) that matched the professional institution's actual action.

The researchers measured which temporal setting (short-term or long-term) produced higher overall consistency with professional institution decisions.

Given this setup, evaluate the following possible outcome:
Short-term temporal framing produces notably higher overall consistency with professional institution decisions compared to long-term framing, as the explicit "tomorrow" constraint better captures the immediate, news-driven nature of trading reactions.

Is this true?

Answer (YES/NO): NO